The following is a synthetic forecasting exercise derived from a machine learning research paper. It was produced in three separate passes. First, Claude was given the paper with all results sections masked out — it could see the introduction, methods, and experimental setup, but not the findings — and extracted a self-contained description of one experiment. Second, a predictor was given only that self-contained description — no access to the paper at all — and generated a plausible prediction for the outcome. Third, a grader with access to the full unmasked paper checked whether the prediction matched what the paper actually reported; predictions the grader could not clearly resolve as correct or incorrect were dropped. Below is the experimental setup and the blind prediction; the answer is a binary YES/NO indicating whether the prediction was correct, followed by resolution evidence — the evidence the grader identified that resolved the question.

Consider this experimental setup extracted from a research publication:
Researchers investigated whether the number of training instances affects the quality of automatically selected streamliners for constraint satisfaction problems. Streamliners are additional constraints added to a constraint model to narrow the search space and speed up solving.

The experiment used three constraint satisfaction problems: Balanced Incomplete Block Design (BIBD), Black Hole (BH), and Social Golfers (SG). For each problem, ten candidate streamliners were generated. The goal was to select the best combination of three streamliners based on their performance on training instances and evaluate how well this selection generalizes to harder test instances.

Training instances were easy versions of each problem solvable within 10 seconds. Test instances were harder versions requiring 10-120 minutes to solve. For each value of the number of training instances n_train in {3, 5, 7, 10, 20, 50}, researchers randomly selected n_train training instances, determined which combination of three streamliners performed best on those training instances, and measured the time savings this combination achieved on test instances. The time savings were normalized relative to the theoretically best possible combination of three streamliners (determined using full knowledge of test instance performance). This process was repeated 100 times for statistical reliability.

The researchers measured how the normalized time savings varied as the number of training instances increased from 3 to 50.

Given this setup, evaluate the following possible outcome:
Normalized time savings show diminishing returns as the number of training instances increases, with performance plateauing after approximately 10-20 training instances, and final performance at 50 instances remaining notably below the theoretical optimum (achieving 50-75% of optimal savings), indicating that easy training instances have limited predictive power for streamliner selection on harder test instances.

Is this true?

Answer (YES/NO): NO